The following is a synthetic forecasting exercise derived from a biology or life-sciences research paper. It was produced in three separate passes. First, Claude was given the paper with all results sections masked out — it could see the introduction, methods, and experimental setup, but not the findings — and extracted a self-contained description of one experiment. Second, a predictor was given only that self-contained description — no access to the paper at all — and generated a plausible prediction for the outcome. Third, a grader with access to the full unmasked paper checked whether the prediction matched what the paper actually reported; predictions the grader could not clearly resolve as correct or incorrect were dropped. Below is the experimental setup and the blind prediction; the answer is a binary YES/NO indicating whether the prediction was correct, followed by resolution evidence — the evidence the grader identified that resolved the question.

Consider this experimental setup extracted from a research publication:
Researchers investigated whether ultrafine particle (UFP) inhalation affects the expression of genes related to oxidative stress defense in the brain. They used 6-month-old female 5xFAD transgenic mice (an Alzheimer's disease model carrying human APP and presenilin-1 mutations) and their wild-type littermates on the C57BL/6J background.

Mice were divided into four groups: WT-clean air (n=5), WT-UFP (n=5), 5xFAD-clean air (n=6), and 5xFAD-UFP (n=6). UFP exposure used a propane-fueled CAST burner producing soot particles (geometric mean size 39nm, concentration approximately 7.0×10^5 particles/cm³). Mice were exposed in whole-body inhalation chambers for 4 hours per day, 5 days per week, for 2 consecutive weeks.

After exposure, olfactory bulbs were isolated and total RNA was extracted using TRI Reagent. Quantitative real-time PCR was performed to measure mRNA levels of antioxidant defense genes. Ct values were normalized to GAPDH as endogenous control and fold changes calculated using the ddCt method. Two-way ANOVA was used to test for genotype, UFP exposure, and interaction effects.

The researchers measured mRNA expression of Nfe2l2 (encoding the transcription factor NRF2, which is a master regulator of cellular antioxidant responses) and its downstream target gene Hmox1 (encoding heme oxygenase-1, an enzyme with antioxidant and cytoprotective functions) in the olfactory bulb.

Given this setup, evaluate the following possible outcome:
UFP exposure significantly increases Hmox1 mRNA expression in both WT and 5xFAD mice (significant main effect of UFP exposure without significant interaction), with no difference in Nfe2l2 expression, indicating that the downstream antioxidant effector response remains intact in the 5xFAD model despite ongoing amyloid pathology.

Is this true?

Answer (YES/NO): NO